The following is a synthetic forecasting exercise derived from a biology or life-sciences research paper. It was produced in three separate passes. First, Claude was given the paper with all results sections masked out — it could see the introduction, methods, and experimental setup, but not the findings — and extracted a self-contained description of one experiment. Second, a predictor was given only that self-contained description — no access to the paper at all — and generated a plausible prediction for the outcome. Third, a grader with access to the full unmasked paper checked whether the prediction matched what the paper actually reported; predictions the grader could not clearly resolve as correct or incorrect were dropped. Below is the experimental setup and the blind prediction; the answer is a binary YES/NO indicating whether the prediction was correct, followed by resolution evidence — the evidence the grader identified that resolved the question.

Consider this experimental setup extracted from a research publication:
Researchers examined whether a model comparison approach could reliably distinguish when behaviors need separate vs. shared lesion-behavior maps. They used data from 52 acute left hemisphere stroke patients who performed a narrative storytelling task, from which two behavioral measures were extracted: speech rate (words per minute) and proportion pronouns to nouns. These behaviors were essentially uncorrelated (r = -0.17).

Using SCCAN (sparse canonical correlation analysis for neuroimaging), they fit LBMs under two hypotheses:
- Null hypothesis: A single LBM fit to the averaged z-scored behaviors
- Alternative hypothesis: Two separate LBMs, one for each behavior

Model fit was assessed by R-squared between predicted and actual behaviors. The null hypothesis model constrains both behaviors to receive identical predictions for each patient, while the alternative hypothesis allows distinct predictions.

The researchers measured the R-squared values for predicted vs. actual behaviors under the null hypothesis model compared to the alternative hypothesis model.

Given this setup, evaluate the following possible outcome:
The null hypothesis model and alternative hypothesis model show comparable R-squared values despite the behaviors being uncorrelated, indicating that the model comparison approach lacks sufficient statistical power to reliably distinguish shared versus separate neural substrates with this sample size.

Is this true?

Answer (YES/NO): NO